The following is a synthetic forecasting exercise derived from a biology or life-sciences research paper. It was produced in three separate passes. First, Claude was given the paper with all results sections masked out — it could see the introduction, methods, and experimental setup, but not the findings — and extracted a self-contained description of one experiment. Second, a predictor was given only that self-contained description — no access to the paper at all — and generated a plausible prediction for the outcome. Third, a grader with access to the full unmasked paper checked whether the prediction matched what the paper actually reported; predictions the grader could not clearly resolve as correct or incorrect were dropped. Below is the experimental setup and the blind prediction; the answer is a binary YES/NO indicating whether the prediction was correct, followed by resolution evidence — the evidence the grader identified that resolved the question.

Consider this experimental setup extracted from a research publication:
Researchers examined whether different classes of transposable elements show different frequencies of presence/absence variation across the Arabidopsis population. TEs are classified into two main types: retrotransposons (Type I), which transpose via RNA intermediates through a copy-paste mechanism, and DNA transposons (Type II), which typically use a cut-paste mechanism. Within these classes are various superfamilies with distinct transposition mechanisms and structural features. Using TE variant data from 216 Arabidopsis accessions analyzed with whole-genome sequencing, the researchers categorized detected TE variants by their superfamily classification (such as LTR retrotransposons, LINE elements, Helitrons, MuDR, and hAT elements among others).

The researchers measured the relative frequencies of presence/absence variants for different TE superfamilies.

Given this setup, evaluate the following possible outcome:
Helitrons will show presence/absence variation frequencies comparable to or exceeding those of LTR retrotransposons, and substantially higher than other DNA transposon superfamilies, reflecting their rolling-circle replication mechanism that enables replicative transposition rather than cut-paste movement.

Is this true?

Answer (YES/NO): NO